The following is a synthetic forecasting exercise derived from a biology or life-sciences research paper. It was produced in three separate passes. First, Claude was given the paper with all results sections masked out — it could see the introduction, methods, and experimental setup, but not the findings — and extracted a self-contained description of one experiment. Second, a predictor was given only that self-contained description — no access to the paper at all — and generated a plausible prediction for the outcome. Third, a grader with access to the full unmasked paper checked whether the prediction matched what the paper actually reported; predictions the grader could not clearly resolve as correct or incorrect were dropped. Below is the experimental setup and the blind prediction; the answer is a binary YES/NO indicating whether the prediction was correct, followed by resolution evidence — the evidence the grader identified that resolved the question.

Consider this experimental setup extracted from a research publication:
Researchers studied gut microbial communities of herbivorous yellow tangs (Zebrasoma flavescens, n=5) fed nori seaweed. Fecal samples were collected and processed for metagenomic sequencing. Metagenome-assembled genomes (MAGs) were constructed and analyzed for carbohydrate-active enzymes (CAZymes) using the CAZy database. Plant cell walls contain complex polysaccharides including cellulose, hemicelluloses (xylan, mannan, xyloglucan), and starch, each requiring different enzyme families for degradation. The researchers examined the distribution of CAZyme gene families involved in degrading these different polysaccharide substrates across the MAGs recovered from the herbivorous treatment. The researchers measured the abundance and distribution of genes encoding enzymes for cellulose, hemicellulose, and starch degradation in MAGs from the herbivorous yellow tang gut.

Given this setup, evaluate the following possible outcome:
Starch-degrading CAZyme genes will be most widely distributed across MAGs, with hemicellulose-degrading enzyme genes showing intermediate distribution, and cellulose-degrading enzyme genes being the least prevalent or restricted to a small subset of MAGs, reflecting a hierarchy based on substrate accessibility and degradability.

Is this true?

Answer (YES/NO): NO